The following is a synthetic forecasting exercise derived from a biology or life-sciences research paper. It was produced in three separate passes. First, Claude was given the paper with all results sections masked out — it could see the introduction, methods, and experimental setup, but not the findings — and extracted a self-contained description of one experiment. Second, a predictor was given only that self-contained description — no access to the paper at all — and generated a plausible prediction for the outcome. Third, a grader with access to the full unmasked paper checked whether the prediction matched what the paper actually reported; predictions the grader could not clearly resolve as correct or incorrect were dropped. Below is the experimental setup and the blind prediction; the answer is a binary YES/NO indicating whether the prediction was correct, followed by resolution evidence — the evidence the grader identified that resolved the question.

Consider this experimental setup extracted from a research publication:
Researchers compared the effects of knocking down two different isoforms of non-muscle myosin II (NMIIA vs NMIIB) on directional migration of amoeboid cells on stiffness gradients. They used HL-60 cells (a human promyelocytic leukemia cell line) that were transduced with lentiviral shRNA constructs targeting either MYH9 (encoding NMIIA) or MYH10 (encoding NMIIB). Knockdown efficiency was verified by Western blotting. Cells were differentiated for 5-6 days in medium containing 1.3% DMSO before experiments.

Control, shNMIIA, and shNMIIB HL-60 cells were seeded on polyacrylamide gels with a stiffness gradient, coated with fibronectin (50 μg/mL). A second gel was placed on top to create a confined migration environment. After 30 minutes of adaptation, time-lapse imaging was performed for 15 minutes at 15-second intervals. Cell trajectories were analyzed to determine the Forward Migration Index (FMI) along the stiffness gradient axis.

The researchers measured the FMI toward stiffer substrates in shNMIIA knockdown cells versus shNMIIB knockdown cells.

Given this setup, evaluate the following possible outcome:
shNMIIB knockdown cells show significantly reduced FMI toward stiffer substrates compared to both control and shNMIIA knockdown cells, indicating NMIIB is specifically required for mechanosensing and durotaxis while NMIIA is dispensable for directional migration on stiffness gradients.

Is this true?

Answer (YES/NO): NO